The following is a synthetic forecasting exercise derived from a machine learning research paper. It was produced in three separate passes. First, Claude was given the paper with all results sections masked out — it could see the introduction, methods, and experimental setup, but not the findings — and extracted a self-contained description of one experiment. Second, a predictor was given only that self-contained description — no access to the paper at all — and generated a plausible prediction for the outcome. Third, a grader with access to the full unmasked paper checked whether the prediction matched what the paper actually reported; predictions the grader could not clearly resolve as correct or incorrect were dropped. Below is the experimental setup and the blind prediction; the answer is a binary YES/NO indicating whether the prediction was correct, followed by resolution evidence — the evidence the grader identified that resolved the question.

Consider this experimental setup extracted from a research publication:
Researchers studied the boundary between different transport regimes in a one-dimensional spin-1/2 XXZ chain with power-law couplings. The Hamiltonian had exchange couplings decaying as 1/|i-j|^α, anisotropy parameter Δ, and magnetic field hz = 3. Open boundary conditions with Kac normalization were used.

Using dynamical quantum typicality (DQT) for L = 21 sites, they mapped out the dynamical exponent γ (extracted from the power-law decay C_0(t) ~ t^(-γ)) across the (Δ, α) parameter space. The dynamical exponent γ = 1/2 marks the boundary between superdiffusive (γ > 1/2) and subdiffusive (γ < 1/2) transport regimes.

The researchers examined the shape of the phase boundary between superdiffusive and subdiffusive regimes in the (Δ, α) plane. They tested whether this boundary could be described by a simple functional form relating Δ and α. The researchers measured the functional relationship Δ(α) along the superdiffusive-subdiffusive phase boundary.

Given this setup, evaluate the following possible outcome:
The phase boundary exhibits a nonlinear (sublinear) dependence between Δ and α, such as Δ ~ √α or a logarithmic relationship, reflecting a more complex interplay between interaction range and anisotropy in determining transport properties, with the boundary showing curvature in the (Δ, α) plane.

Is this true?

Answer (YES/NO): NO